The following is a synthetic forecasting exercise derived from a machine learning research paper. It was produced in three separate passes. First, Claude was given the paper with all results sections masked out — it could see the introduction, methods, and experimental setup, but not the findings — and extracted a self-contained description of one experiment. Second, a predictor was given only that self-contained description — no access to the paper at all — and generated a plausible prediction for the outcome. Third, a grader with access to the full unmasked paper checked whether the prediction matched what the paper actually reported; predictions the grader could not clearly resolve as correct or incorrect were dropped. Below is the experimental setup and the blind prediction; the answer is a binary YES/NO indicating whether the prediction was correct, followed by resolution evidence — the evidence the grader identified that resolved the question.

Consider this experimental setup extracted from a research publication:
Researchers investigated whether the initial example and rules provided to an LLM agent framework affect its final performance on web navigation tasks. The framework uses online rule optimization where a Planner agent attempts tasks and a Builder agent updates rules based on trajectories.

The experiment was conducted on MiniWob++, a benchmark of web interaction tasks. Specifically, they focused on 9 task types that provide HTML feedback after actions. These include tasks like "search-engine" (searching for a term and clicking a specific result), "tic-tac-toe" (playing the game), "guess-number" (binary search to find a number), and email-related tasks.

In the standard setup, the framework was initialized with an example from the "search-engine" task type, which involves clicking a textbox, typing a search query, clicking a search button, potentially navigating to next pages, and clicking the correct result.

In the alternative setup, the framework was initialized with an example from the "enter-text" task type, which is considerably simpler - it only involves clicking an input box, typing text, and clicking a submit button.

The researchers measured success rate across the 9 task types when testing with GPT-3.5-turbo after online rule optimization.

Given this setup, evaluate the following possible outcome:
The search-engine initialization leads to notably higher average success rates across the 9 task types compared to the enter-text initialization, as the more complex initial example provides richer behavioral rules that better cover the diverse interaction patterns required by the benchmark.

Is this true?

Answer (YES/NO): NO